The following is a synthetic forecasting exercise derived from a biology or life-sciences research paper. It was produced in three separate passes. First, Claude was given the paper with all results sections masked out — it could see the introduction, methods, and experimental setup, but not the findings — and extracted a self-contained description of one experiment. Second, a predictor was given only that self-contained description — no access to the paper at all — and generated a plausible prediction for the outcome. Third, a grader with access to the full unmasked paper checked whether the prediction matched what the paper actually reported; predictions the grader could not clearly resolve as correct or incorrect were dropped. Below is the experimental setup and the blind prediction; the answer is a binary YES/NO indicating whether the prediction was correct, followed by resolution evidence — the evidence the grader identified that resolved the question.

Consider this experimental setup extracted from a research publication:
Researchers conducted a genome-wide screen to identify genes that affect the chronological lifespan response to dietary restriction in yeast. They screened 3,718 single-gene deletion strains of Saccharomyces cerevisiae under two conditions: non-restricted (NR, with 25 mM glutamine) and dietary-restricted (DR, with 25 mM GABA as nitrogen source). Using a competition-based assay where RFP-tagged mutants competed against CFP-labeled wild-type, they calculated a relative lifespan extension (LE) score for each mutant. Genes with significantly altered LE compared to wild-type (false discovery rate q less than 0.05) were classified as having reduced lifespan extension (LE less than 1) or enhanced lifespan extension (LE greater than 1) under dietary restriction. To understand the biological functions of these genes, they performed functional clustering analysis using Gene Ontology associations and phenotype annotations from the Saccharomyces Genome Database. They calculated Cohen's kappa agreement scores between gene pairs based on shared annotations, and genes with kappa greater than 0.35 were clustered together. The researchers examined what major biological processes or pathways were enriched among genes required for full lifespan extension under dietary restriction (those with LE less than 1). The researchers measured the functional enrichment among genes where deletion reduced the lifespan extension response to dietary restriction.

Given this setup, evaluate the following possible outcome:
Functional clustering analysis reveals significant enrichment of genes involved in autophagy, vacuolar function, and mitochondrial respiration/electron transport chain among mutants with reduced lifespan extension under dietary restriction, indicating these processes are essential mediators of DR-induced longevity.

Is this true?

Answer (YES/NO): NO